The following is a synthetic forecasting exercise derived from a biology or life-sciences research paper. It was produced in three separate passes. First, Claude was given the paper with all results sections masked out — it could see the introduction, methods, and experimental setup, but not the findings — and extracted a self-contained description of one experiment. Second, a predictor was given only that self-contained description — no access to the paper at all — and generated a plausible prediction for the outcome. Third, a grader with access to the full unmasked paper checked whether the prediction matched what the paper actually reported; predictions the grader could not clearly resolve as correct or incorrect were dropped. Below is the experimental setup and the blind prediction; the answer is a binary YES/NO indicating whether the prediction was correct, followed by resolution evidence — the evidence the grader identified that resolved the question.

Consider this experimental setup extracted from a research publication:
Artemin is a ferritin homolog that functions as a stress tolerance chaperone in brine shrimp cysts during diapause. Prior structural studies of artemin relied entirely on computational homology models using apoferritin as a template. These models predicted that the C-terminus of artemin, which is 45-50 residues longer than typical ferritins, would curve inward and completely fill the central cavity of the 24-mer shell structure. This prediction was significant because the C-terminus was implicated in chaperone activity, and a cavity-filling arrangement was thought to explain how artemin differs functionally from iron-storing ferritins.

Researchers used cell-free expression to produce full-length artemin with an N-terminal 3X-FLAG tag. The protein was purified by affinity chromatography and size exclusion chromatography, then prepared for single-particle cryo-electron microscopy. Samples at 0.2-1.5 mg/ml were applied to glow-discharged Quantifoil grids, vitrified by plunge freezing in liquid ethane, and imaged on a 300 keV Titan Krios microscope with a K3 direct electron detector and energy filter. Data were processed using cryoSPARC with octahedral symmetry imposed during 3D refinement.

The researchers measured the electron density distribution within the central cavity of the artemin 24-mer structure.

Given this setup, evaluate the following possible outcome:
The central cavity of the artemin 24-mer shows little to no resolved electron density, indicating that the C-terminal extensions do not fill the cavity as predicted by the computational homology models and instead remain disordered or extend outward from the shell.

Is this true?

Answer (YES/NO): NO